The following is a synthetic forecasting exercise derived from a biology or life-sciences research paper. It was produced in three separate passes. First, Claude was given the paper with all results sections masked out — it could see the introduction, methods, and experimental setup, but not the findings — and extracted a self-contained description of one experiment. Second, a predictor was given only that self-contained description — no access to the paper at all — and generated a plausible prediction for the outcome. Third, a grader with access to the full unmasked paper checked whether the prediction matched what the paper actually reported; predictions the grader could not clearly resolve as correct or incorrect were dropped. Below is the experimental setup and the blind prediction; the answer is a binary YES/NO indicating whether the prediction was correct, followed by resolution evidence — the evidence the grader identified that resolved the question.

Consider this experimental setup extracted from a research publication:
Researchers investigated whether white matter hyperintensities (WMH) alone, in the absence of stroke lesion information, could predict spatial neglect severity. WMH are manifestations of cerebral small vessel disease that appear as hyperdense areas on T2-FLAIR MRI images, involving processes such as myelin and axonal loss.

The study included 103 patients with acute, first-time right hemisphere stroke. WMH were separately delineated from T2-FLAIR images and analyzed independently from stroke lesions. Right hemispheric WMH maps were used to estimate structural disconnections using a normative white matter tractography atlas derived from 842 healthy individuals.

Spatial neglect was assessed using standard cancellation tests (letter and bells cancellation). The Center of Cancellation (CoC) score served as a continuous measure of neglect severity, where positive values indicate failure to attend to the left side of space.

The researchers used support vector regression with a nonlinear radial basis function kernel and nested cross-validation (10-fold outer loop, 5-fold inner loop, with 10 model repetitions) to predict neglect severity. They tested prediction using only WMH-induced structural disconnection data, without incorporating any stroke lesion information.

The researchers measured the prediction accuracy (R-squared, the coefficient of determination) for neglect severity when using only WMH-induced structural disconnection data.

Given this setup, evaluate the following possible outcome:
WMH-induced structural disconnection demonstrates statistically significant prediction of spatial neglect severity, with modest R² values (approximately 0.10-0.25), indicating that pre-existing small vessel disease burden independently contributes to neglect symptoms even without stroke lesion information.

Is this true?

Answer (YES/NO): NO